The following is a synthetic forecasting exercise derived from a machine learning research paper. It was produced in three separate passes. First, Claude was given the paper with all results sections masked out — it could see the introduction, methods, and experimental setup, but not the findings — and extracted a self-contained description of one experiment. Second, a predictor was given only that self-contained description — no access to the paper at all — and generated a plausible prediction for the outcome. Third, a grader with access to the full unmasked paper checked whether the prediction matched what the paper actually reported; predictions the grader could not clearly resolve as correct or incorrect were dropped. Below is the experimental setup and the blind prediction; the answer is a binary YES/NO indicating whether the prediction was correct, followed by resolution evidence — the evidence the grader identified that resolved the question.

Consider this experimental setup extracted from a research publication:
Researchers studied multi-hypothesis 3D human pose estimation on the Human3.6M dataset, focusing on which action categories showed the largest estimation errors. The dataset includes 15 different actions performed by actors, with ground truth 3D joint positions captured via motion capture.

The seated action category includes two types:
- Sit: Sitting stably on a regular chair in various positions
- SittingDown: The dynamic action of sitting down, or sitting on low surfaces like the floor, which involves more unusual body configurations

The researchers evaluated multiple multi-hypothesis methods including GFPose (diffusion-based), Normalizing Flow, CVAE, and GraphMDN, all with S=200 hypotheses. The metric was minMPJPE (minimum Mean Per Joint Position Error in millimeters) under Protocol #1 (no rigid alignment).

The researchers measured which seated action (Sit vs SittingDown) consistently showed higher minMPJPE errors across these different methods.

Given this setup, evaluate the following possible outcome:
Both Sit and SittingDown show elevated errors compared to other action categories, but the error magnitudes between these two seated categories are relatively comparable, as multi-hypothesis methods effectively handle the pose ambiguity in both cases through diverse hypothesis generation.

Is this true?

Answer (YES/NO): NO